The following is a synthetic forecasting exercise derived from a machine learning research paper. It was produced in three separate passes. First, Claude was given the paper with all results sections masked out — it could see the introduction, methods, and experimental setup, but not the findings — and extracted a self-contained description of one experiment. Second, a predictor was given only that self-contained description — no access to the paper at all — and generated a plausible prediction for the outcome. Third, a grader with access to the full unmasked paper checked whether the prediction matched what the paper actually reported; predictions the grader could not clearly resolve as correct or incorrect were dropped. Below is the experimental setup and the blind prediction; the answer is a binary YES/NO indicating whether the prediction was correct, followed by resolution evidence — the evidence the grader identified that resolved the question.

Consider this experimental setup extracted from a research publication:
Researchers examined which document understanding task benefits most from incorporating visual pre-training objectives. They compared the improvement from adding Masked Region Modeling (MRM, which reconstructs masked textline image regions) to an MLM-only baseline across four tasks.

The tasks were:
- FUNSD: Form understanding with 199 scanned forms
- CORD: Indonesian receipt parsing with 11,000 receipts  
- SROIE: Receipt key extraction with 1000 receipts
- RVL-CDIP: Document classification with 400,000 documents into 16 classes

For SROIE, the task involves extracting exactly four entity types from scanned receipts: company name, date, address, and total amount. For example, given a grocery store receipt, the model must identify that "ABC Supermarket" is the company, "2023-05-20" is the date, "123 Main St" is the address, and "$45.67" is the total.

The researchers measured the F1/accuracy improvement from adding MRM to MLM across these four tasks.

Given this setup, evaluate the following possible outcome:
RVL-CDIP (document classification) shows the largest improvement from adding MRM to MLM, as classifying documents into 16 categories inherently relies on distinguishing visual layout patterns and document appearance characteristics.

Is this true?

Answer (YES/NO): NO